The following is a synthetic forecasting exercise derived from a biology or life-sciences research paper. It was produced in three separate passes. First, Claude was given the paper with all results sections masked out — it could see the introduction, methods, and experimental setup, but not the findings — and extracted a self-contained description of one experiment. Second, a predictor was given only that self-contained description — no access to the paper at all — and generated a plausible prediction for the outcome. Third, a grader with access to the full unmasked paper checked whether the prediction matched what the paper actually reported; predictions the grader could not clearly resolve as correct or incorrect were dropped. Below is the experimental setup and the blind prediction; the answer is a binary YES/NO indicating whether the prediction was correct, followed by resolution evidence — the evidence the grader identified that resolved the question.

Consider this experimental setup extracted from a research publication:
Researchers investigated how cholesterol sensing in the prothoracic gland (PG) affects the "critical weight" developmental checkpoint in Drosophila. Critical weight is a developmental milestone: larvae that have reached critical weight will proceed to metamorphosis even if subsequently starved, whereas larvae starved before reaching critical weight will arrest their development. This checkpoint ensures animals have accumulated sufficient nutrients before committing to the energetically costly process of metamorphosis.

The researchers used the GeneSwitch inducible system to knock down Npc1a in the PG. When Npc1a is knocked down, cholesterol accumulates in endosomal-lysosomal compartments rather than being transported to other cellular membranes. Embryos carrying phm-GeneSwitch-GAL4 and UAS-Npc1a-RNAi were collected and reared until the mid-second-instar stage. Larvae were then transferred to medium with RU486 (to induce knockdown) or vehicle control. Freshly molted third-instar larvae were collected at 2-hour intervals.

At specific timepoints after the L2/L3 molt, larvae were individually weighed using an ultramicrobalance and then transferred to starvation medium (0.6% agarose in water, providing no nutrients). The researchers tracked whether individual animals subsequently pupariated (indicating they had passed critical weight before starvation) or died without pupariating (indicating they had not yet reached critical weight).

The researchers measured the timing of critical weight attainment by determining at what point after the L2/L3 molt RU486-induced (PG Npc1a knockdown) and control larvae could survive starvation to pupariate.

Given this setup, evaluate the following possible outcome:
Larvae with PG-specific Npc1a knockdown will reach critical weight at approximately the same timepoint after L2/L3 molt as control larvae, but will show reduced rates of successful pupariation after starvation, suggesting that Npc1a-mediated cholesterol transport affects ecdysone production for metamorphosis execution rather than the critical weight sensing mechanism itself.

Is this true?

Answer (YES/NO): NO